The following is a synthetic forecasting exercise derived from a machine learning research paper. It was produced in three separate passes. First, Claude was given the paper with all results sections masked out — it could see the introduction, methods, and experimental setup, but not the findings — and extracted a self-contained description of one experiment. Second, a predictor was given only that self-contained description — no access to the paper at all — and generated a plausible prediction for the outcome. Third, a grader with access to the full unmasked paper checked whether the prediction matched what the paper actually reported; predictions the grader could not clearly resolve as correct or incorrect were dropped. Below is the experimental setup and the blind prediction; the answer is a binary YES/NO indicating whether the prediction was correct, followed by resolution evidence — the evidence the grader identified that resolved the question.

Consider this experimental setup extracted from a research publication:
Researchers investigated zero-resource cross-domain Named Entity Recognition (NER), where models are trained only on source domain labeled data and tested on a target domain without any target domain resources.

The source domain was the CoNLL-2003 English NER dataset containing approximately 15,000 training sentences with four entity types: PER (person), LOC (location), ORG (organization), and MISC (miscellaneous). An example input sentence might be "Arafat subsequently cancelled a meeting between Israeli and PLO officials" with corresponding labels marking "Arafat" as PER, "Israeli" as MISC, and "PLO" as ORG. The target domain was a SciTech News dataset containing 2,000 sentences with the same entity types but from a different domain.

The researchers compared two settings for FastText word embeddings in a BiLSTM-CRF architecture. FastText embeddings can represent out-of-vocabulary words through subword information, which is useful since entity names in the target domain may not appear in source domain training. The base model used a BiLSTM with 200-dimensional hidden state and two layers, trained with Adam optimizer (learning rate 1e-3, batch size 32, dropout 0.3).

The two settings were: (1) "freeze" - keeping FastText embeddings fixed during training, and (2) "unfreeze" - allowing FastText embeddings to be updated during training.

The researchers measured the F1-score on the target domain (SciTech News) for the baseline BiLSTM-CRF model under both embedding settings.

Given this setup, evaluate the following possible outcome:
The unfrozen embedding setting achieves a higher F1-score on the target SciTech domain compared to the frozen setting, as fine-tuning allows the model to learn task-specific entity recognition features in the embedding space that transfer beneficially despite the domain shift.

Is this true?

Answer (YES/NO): NO